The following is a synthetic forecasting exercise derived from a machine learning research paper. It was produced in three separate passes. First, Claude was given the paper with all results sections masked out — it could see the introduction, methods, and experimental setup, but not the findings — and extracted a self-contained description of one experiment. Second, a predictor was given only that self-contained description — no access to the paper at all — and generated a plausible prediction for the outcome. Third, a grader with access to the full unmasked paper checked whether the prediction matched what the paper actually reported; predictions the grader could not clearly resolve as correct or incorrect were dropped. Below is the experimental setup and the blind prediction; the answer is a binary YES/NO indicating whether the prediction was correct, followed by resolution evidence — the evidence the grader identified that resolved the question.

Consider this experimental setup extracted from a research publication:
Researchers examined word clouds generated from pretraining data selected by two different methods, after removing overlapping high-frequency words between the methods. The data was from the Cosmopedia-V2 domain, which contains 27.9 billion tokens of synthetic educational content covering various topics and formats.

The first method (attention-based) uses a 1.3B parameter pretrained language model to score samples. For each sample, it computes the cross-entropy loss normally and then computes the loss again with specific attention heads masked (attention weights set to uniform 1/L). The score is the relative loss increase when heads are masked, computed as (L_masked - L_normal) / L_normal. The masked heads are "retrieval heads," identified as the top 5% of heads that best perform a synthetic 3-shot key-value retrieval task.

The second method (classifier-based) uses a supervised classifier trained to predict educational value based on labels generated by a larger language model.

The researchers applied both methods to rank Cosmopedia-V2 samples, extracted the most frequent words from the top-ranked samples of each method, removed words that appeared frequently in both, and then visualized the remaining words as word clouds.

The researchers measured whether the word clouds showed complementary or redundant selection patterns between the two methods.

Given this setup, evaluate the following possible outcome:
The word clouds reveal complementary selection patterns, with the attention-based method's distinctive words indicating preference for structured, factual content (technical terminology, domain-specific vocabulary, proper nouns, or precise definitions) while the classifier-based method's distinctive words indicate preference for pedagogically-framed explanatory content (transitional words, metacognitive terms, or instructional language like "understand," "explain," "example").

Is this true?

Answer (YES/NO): NO